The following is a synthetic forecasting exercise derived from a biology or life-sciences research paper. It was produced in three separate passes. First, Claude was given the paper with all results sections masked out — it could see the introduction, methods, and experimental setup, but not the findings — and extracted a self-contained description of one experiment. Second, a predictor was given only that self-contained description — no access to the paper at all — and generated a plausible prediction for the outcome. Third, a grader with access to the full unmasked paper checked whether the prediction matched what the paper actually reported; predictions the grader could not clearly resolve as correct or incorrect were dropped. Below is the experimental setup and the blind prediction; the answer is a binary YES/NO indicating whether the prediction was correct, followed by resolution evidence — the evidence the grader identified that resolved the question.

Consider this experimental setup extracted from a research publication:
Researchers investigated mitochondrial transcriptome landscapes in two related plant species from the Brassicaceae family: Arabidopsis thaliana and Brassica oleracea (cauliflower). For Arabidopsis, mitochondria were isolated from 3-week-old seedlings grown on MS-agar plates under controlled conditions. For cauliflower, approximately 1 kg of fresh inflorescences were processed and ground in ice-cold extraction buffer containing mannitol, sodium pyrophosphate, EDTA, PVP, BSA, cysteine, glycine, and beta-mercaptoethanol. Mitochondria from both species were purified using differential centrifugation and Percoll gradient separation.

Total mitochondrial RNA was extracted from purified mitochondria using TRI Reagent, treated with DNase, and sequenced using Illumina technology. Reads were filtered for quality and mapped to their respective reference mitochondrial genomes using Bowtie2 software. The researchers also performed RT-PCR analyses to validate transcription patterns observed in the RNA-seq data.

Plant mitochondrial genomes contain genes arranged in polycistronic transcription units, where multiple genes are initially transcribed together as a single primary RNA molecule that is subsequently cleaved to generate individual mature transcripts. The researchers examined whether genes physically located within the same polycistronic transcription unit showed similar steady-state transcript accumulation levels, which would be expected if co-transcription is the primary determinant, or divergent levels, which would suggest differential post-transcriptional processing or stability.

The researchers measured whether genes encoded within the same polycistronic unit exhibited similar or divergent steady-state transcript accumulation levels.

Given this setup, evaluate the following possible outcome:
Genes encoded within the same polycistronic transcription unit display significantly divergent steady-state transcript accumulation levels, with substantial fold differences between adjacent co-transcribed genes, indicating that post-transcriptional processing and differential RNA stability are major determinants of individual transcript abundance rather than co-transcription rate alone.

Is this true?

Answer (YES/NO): YES